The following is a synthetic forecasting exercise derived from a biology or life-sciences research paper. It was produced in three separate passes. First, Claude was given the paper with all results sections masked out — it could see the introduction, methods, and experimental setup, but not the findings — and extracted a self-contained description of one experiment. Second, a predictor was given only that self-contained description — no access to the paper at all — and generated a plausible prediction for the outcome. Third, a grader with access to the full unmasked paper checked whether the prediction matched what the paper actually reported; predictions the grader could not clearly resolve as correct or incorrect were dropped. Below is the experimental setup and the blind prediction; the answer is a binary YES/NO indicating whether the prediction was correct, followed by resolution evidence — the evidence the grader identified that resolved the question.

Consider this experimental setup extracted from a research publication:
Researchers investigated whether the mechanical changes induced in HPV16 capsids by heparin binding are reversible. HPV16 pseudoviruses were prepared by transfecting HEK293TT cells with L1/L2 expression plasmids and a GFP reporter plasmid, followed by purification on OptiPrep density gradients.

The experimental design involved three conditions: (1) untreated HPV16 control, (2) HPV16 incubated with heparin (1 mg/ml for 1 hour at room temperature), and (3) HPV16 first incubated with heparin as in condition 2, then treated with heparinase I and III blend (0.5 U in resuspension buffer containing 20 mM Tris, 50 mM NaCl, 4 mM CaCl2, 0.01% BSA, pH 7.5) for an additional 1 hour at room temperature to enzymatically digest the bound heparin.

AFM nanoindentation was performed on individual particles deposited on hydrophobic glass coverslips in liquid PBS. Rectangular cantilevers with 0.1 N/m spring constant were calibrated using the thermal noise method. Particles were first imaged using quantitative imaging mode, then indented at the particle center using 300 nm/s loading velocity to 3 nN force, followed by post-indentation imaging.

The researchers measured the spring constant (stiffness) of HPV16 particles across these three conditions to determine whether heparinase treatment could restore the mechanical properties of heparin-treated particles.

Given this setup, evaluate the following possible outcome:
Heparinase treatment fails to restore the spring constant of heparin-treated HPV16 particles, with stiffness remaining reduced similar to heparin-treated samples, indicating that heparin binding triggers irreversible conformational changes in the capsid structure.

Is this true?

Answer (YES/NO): NO